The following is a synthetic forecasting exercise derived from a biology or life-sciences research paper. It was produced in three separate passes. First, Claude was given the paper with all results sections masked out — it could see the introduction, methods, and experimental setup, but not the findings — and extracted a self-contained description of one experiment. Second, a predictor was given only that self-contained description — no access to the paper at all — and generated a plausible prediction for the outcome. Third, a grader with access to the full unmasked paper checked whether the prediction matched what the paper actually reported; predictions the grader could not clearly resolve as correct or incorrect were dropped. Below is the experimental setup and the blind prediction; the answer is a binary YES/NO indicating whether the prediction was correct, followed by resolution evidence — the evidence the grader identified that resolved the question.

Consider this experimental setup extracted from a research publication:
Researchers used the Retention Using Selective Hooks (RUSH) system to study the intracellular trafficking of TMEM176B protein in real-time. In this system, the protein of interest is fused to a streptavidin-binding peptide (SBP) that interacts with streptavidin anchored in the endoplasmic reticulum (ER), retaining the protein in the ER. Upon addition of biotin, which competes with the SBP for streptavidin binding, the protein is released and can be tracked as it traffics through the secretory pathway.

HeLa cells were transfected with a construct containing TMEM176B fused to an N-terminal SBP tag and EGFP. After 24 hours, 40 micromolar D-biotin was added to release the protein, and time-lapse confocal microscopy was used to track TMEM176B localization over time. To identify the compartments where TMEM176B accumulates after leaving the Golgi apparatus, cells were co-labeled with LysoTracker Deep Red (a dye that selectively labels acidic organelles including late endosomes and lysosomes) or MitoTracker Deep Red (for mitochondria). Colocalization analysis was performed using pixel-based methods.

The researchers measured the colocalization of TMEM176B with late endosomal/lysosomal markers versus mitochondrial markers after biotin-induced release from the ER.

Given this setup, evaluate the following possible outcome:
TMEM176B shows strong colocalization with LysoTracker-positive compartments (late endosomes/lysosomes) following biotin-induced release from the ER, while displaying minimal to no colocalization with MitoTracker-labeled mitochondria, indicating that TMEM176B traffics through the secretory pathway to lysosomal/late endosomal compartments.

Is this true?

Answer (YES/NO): YES